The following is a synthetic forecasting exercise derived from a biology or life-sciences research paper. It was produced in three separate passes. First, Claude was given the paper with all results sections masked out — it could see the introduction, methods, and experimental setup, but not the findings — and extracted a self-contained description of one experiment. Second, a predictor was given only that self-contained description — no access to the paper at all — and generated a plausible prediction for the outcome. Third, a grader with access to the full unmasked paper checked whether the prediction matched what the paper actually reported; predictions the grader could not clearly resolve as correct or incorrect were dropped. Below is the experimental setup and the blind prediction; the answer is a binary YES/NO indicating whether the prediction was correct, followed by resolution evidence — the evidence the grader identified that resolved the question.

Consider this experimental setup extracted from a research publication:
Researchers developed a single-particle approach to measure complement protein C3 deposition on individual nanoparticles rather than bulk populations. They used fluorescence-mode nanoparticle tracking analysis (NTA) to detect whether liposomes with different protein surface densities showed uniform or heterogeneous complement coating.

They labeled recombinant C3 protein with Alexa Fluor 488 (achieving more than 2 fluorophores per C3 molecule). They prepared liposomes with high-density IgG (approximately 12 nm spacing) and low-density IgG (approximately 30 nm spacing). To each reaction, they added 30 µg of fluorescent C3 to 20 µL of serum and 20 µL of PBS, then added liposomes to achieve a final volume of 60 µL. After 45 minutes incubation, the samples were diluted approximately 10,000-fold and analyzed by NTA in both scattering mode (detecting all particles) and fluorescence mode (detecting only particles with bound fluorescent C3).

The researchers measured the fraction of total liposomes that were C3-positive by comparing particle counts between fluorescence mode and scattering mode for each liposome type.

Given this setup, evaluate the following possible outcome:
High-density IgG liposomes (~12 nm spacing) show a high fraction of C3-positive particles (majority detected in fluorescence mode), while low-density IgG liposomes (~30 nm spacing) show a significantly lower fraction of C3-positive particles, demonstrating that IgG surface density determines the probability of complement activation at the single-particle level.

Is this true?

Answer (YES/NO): YES